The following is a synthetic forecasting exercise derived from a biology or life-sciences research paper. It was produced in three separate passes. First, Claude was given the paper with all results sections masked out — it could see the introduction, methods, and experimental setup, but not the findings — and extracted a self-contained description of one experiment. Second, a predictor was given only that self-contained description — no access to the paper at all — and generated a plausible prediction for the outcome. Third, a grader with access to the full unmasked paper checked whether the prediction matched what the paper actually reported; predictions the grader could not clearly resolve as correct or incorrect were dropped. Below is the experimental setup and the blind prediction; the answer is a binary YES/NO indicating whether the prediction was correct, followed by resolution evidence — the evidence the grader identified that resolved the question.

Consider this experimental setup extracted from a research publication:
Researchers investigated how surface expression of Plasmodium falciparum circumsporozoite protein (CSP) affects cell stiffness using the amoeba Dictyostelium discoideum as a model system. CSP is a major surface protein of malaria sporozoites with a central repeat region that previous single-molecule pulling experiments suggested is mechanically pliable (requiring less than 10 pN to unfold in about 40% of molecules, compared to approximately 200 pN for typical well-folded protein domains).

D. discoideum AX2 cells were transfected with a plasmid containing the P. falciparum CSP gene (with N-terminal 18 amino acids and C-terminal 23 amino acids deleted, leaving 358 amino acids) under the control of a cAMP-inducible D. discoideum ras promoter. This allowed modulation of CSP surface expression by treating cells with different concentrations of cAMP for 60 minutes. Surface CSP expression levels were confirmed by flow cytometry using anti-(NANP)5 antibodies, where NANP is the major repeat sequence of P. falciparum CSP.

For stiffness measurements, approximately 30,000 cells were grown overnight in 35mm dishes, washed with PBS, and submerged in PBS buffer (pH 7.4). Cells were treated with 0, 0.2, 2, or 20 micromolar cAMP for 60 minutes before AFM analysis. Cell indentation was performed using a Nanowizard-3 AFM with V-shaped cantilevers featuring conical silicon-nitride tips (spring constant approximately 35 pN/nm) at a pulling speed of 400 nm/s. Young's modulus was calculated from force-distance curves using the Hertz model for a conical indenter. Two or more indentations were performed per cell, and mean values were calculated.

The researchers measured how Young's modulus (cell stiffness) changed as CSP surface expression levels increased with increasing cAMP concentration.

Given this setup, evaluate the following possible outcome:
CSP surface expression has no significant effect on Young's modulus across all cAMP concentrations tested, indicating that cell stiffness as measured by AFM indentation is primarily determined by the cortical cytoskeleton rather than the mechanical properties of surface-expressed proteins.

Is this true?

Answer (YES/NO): NO